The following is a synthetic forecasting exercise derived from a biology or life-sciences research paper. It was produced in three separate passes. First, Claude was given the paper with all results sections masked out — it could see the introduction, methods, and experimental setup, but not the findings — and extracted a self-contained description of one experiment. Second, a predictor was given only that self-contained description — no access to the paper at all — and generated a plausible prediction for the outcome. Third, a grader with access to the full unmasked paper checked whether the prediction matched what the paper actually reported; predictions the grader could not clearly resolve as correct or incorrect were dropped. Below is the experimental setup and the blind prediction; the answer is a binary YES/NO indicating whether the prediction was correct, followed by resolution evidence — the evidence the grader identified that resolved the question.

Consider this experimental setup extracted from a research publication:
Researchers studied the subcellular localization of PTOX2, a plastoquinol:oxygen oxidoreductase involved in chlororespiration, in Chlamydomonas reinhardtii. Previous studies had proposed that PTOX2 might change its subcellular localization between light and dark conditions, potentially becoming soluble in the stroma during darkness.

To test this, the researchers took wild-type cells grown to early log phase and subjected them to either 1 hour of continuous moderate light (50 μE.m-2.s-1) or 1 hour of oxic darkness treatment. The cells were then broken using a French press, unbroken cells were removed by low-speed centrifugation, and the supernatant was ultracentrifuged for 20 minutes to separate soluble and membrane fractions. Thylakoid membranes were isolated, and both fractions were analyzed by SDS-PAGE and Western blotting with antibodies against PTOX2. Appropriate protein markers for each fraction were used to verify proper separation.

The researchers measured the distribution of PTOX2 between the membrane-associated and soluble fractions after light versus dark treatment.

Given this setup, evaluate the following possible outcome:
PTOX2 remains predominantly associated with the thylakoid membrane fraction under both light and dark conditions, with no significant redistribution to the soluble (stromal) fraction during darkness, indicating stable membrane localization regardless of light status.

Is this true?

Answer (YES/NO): YES